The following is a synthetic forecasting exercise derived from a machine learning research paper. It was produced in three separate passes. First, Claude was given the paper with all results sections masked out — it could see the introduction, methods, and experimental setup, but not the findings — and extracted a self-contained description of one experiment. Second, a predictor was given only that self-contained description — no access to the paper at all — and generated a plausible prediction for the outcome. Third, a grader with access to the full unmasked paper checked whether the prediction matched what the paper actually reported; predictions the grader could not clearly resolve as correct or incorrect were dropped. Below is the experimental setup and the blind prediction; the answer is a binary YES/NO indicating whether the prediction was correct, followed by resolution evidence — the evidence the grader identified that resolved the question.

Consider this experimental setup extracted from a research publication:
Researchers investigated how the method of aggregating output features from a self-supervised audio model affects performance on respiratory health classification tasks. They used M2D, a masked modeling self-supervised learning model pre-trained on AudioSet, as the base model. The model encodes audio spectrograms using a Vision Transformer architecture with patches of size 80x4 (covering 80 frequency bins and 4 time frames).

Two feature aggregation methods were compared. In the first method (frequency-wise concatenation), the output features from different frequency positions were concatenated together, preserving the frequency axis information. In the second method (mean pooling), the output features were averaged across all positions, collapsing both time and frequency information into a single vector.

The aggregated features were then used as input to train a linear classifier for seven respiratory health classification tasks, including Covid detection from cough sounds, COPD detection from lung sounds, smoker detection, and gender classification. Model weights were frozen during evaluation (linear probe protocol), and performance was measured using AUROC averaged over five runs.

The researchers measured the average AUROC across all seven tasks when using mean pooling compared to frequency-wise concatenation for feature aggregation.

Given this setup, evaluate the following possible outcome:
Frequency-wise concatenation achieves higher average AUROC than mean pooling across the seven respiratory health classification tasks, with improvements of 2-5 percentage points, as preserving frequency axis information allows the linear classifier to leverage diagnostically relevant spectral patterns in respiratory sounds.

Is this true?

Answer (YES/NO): NO